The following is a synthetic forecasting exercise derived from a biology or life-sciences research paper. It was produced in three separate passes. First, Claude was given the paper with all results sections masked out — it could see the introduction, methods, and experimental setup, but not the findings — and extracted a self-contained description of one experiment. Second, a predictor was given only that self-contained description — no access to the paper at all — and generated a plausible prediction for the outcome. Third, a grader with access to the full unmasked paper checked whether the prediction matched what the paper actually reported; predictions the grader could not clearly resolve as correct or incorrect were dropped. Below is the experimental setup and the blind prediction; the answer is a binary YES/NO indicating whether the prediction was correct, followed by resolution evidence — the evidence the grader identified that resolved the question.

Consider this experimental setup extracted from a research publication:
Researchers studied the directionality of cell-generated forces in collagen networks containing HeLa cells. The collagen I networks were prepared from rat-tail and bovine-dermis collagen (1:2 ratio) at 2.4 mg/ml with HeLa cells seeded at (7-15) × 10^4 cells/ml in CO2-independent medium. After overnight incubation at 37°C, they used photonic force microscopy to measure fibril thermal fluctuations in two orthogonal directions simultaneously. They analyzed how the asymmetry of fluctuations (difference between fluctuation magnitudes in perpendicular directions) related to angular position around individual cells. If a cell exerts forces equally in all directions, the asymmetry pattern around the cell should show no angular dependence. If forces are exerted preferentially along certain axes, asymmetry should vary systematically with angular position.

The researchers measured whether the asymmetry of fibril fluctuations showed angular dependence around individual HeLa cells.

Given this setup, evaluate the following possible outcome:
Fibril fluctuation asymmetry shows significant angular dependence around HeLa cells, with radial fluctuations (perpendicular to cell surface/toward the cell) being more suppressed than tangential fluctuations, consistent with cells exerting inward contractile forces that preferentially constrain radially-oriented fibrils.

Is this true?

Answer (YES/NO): YES